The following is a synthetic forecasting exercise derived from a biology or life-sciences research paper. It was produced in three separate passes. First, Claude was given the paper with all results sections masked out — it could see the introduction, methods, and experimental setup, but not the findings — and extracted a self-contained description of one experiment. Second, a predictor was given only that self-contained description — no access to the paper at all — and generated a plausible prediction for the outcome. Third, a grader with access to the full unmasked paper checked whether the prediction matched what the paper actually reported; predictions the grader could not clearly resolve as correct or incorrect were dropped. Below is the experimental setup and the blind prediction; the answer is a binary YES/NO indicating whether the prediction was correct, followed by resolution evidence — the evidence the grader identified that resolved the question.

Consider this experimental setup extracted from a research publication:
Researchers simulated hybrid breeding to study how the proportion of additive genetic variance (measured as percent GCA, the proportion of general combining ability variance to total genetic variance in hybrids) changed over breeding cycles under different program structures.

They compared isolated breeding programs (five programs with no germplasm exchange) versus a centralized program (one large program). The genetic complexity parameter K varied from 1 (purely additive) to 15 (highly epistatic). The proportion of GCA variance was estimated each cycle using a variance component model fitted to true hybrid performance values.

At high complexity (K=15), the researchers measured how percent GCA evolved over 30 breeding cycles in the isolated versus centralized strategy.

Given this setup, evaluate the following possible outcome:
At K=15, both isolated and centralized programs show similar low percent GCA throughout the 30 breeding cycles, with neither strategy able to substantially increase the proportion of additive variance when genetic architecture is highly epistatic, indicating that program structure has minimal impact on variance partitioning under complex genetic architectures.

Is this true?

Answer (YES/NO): NO